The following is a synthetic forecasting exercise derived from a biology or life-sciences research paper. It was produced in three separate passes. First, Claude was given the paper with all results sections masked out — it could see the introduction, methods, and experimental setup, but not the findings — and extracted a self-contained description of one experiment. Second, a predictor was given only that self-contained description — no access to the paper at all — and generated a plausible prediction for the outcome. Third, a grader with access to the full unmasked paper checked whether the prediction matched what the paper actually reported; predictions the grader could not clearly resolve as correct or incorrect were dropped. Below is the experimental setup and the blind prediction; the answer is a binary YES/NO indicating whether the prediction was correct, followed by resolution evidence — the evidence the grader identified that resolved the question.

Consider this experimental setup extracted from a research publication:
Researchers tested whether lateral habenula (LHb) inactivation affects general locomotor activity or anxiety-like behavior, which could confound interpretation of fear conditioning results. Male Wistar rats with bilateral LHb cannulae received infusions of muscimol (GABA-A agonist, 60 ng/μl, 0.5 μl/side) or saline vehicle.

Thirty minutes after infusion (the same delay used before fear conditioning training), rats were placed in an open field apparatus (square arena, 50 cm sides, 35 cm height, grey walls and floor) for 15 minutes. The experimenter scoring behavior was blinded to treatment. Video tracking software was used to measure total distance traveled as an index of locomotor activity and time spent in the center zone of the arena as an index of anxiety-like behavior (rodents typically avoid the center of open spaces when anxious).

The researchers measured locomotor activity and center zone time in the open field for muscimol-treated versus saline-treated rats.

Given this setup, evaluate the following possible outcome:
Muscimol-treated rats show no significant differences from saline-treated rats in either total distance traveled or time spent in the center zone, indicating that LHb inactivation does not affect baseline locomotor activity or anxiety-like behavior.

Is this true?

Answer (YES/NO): YES